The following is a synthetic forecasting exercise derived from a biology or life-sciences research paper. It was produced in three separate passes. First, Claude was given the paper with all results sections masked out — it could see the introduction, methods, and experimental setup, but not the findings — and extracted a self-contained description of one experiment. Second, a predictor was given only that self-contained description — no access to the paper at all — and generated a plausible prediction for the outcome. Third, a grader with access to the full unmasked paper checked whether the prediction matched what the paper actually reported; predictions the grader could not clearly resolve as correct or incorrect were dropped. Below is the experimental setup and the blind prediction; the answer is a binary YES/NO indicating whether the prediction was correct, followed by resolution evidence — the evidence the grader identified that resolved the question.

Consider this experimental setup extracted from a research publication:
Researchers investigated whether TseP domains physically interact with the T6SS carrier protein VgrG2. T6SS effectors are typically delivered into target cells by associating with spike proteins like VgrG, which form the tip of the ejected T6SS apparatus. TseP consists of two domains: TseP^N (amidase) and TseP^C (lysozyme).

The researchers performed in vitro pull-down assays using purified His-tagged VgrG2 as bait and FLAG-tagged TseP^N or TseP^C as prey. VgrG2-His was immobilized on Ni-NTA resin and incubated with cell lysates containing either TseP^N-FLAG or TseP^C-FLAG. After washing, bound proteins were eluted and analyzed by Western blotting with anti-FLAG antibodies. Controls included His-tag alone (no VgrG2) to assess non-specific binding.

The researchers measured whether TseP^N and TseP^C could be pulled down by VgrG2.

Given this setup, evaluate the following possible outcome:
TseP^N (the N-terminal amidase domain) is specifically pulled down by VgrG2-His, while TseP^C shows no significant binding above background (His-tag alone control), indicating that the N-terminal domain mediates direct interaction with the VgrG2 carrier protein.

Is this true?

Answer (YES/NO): NO